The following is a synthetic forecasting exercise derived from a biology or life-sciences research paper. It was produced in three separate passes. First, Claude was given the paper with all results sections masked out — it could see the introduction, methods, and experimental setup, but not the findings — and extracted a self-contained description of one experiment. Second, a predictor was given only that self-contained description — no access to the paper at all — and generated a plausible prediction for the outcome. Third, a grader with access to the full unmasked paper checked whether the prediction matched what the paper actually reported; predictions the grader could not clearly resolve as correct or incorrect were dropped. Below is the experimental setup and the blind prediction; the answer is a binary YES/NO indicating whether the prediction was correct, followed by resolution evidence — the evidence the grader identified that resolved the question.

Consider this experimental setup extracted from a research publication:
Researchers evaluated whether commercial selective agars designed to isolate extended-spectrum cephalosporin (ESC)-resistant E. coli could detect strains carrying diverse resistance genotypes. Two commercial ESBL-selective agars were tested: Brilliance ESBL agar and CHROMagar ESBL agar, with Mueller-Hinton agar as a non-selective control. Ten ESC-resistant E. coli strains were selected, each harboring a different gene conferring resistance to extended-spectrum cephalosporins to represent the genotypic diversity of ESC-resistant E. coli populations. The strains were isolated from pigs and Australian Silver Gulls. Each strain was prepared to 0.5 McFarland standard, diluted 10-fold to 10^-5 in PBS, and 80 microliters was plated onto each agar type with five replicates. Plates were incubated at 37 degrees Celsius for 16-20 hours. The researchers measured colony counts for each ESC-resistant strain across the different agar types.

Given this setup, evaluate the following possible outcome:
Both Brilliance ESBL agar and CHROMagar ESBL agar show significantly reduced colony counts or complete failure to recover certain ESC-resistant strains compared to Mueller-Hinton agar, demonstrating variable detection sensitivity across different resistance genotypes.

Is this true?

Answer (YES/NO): NO